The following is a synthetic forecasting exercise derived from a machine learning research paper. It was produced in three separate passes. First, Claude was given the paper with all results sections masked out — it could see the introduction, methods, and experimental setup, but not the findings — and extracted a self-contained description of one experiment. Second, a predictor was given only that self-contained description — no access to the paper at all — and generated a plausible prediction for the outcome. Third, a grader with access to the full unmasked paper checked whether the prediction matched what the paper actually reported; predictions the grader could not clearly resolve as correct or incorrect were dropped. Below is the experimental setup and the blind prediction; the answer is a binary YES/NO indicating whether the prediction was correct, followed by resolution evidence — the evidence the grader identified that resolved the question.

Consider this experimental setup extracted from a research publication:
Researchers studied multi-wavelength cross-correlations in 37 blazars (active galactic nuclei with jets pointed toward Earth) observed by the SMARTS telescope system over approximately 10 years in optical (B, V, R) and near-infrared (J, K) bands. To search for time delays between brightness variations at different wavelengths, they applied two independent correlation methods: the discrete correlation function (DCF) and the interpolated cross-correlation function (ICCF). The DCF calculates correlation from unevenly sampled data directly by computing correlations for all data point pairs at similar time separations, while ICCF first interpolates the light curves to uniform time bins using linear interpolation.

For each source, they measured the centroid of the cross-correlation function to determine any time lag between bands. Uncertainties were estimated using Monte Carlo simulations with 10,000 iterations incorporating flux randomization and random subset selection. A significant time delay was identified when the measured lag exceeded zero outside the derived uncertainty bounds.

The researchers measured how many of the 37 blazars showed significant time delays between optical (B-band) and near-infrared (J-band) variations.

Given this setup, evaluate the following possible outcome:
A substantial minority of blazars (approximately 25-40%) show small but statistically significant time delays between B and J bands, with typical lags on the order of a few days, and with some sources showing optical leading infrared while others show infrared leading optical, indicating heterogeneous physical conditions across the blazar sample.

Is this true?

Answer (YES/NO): NO